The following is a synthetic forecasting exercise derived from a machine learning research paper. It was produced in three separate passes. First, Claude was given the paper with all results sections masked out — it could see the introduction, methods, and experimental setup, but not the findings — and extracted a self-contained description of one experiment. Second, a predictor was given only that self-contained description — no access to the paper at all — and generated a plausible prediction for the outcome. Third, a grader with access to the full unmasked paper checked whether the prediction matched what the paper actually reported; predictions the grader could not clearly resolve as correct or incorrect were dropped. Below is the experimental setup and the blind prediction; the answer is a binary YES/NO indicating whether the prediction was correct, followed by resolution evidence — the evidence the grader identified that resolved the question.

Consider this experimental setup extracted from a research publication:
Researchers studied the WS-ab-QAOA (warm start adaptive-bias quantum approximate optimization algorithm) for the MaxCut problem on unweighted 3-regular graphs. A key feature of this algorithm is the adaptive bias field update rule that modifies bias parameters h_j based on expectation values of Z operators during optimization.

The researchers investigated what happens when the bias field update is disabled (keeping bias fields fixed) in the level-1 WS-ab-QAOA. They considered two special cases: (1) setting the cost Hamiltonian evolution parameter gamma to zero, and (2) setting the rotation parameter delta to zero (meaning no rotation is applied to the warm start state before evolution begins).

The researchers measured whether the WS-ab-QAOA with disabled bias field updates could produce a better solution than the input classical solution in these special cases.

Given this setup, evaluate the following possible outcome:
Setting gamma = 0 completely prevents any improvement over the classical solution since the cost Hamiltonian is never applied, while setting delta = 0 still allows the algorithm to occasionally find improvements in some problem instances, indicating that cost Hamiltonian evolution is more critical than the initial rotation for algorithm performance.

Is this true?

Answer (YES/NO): NO